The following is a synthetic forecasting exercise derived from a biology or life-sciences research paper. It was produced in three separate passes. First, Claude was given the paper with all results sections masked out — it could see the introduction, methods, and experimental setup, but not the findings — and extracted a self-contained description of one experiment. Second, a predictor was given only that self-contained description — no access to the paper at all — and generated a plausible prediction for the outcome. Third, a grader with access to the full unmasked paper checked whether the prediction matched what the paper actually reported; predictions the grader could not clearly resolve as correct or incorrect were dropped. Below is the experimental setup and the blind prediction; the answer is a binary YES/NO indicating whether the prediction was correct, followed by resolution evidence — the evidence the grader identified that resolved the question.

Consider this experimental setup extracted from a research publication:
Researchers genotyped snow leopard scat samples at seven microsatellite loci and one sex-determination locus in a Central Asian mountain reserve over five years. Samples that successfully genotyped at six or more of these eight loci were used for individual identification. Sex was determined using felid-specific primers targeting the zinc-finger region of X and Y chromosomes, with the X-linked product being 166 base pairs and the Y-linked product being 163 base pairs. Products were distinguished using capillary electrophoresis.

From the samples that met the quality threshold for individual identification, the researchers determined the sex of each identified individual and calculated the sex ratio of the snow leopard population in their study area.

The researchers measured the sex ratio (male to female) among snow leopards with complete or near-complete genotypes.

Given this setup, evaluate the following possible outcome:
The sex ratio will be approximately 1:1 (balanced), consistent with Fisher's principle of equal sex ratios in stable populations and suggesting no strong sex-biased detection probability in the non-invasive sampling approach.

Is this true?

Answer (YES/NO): NO